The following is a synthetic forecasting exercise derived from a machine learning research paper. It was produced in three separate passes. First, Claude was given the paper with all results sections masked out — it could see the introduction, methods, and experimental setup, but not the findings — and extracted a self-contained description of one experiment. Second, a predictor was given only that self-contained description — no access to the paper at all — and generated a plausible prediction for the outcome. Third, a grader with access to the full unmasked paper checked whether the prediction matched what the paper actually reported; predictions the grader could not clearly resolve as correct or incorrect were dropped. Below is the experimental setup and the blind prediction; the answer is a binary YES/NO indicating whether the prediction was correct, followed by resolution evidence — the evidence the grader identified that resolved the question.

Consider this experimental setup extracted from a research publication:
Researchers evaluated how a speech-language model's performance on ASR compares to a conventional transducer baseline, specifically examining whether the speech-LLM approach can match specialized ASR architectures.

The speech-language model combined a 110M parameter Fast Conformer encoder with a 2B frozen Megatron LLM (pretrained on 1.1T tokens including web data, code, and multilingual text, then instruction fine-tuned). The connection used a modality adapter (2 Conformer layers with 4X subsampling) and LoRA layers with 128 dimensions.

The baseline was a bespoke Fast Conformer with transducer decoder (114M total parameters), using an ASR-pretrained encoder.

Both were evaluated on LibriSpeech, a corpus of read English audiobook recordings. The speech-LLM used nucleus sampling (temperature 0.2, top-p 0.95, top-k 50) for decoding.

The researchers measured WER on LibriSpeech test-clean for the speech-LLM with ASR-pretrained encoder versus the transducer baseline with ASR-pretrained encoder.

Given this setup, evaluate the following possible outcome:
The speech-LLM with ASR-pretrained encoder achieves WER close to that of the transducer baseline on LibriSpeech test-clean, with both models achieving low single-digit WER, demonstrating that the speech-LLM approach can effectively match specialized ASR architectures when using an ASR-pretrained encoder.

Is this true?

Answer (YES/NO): NO